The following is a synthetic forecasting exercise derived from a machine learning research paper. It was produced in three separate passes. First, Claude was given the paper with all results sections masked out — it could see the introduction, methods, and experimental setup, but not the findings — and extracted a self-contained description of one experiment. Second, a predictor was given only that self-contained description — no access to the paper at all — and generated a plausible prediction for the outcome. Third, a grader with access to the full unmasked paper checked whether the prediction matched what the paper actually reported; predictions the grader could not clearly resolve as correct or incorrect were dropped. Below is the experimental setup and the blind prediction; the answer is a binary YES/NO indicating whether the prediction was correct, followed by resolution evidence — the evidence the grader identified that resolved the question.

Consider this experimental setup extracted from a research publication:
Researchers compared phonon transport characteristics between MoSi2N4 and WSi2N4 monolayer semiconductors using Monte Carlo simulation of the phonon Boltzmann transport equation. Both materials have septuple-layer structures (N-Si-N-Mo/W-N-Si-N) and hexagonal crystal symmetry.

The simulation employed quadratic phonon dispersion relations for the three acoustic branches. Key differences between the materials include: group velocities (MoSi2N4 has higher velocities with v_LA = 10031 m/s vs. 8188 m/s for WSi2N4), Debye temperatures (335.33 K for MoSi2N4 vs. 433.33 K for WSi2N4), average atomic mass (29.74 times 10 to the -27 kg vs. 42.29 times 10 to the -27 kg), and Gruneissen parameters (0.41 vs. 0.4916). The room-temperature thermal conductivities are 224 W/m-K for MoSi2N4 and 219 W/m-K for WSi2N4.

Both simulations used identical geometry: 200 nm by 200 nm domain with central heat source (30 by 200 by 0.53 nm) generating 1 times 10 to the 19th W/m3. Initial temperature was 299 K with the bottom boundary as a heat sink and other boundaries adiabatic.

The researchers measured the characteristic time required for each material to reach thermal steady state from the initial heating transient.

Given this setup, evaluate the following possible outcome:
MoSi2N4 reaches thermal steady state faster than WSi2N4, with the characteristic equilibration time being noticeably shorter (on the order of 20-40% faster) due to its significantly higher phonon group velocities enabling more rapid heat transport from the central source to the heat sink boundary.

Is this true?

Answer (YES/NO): NO